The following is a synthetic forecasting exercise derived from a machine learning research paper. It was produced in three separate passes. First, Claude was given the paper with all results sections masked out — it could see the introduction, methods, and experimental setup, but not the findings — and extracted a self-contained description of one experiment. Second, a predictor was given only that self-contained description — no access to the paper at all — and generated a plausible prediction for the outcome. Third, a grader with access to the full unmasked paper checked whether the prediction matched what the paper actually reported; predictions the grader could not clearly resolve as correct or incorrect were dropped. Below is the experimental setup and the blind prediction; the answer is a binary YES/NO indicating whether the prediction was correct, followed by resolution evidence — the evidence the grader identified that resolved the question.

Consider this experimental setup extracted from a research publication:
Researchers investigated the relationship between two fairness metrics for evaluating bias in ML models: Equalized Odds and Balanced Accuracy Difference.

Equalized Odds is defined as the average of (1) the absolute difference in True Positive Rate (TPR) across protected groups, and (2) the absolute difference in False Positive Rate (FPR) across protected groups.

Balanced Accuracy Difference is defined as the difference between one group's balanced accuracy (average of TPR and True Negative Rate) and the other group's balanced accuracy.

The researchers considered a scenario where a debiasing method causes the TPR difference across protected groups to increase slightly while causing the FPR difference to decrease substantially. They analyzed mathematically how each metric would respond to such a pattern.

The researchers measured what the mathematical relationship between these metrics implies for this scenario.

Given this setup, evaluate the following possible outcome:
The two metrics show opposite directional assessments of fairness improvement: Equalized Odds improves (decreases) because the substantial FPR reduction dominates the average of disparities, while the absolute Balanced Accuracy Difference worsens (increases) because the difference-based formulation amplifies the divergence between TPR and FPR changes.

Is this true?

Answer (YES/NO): YES